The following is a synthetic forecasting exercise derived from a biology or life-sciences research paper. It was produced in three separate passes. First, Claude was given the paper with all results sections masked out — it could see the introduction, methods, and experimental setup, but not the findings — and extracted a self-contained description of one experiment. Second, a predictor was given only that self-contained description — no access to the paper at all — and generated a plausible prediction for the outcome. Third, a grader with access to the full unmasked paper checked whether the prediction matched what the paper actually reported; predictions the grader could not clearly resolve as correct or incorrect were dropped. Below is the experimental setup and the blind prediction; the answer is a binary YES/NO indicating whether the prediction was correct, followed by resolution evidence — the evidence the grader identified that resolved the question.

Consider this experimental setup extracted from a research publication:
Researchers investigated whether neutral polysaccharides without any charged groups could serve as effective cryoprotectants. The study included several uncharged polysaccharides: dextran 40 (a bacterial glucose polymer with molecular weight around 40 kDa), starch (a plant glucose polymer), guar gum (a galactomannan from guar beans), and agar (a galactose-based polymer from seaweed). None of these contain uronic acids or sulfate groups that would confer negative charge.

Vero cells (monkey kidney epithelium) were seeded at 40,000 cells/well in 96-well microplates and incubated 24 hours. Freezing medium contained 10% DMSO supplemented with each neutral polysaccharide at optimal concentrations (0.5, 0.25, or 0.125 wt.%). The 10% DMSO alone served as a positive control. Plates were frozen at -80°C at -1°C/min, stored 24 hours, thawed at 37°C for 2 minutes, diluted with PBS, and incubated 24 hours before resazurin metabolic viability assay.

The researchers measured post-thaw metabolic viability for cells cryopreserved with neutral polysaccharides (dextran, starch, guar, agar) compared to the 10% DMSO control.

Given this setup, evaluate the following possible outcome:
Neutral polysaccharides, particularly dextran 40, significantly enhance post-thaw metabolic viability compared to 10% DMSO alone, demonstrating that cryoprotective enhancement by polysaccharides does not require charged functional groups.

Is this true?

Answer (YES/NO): NO